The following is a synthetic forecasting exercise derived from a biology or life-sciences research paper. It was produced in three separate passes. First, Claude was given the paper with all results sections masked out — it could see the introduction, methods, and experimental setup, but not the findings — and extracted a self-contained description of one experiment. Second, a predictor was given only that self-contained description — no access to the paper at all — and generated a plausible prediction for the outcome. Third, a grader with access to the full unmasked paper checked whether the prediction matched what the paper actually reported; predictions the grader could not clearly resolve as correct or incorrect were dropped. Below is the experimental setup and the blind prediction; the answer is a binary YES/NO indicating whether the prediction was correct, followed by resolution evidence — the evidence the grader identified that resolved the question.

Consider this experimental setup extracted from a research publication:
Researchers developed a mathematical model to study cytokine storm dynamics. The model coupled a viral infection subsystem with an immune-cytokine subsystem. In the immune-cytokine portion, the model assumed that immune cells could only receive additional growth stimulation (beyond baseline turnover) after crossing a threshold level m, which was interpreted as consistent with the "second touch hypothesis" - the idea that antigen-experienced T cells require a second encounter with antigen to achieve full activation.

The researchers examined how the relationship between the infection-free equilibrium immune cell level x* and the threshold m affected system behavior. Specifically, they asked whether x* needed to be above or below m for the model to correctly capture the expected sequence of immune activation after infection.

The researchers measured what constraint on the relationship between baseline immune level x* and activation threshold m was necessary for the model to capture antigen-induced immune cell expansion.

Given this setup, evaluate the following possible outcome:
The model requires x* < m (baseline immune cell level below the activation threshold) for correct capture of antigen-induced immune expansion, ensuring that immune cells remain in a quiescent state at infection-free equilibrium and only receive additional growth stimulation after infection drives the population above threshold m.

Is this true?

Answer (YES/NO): YES